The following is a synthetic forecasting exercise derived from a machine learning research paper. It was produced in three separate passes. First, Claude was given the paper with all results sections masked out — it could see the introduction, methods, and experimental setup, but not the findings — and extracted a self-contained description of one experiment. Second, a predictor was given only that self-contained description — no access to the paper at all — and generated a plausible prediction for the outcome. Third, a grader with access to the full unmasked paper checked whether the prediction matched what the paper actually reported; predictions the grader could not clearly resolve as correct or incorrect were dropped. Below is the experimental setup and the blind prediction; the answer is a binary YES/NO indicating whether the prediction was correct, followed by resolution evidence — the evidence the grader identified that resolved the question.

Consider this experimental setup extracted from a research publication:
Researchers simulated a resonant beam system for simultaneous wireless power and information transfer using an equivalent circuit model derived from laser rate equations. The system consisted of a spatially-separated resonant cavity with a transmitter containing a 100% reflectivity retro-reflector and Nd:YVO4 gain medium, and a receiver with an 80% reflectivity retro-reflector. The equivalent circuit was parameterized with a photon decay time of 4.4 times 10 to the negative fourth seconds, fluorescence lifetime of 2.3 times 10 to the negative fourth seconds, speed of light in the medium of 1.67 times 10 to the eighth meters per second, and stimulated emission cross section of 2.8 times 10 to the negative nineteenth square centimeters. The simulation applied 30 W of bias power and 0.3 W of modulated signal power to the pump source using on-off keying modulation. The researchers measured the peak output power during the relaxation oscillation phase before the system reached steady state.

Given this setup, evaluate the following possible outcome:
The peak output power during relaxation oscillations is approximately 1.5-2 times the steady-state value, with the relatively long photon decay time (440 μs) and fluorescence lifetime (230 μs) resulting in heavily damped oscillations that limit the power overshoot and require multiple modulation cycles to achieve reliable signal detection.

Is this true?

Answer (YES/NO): NO